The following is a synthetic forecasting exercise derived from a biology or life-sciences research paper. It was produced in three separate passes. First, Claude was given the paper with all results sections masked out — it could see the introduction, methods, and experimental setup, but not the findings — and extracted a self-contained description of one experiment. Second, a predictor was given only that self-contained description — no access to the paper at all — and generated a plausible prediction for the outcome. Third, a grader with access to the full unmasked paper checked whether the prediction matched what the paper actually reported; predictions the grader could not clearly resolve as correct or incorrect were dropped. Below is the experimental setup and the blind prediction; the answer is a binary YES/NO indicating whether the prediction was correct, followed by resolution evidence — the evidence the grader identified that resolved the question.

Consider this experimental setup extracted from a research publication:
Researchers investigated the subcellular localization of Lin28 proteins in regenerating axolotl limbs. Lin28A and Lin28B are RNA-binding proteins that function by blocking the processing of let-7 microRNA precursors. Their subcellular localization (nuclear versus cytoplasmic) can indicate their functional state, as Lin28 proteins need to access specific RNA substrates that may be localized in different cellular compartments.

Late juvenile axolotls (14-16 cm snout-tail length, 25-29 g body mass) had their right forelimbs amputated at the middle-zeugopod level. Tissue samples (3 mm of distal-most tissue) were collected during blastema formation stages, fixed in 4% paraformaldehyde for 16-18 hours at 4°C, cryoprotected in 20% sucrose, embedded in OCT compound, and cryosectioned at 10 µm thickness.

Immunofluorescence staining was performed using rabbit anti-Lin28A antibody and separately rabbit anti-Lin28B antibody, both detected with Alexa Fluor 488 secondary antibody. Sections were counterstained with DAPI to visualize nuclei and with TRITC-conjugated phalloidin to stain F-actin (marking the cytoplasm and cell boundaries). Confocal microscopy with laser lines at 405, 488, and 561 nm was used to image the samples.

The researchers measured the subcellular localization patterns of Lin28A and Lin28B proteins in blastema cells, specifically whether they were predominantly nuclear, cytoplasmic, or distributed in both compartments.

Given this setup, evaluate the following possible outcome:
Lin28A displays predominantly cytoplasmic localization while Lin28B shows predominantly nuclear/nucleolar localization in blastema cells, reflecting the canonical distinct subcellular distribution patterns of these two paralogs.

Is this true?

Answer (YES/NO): NO